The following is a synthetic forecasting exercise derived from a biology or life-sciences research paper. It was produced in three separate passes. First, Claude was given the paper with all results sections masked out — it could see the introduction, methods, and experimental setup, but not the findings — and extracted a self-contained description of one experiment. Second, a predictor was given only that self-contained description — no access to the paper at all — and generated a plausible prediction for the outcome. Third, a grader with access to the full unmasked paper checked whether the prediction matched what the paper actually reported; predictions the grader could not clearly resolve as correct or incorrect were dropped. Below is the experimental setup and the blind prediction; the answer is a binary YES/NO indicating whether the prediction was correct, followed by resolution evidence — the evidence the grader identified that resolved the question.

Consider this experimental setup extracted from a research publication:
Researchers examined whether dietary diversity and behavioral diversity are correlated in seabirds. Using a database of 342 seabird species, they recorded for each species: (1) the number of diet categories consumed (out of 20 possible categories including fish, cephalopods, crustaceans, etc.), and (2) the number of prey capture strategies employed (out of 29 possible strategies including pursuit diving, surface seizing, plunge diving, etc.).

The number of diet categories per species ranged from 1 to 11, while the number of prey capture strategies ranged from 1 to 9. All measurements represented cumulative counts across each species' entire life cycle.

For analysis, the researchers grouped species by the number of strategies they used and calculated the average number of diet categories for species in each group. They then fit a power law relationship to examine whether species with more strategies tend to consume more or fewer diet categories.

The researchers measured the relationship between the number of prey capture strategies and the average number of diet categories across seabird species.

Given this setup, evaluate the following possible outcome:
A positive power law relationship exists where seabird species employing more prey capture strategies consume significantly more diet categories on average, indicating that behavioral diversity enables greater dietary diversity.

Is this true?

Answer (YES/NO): YES